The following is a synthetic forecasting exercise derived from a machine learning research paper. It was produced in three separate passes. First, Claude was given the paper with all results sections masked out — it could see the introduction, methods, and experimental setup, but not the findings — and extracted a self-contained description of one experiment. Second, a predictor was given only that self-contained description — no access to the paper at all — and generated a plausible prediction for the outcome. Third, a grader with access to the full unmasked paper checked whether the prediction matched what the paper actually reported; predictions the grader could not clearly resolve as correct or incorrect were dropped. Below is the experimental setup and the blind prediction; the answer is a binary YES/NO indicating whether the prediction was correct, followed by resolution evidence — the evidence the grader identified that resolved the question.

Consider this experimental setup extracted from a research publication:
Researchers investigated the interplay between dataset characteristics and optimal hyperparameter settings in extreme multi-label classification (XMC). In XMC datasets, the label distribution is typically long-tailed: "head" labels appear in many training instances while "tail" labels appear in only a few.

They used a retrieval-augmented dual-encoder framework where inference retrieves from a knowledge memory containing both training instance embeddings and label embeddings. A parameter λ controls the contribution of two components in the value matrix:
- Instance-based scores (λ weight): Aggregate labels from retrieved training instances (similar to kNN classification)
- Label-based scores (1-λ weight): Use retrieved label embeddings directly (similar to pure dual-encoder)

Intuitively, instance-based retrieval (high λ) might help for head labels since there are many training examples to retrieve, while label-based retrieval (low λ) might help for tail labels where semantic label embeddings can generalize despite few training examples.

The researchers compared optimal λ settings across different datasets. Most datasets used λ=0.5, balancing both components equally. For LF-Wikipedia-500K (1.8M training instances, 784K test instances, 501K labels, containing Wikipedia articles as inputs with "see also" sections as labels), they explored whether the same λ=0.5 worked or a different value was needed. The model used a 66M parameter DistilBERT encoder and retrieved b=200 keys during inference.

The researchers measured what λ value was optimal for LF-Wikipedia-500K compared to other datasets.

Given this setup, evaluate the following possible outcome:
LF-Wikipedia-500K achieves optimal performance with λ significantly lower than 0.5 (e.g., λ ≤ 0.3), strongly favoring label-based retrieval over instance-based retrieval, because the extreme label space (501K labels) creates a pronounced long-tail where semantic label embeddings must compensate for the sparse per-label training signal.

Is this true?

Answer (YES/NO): YES